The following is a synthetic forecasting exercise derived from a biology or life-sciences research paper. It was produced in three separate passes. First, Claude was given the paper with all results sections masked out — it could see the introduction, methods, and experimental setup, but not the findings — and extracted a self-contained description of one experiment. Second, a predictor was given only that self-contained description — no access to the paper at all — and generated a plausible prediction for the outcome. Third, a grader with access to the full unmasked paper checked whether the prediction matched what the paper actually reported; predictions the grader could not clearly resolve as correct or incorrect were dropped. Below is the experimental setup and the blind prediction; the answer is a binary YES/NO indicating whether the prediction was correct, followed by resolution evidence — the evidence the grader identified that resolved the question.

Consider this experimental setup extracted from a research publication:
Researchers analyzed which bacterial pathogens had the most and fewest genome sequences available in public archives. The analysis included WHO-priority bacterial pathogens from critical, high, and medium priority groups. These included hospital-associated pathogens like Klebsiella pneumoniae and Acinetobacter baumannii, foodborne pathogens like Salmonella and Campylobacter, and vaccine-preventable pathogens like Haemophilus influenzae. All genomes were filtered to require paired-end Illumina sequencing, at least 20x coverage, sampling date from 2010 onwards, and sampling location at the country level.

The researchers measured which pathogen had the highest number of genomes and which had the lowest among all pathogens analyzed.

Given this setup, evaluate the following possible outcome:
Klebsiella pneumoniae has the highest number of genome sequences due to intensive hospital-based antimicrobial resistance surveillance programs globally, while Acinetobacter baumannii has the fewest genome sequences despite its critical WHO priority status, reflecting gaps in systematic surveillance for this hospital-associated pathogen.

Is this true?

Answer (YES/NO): NO